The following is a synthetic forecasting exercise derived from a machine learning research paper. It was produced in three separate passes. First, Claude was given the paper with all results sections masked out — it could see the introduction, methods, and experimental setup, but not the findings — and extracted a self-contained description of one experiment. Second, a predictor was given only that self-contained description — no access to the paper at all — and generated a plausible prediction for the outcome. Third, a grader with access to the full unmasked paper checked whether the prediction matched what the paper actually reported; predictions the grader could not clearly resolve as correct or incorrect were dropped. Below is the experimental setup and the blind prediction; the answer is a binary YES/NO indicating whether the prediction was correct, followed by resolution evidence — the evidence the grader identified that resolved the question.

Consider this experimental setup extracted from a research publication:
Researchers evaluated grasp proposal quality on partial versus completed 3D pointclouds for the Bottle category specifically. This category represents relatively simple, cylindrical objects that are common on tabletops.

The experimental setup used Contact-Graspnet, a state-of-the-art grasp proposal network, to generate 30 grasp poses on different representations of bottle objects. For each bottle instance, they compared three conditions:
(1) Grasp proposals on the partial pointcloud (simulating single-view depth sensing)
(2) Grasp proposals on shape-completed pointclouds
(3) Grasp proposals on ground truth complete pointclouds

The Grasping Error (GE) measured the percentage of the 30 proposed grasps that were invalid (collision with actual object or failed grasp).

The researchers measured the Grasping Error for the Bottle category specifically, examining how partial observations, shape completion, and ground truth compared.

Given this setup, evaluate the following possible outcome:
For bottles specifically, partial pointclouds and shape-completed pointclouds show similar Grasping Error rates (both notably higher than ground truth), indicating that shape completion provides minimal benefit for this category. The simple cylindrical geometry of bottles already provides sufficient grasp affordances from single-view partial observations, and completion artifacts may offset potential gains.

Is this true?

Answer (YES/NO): NO